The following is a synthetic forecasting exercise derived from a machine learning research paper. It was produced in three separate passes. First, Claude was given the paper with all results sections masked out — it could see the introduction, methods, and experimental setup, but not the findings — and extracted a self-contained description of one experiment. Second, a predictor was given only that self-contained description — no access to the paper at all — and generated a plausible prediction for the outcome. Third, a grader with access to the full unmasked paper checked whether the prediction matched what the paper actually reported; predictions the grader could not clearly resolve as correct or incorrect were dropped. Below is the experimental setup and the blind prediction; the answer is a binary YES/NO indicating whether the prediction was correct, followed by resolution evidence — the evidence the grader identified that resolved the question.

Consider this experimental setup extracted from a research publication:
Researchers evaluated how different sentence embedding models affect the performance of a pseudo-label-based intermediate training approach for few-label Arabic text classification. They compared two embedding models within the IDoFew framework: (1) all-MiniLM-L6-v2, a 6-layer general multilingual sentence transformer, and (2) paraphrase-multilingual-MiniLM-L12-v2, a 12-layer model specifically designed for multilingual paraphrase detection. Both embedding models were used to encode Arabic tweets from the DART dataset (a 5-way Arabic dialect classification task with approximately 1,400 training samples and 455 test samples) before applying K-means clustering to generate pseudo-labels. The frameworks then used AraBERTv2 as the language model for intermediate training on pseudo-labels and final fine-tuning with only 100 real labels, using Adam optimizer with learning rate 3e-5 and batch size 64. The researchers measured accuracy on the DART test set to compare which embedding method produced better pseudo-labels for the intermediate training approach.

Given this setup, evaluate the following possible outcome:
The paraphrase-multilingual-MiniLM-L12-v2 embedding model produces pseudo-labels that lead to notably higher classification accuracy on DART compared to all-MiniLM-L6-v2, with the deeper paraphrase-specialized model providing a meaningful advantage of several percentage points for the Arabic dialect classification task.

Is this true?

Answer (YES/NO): YES